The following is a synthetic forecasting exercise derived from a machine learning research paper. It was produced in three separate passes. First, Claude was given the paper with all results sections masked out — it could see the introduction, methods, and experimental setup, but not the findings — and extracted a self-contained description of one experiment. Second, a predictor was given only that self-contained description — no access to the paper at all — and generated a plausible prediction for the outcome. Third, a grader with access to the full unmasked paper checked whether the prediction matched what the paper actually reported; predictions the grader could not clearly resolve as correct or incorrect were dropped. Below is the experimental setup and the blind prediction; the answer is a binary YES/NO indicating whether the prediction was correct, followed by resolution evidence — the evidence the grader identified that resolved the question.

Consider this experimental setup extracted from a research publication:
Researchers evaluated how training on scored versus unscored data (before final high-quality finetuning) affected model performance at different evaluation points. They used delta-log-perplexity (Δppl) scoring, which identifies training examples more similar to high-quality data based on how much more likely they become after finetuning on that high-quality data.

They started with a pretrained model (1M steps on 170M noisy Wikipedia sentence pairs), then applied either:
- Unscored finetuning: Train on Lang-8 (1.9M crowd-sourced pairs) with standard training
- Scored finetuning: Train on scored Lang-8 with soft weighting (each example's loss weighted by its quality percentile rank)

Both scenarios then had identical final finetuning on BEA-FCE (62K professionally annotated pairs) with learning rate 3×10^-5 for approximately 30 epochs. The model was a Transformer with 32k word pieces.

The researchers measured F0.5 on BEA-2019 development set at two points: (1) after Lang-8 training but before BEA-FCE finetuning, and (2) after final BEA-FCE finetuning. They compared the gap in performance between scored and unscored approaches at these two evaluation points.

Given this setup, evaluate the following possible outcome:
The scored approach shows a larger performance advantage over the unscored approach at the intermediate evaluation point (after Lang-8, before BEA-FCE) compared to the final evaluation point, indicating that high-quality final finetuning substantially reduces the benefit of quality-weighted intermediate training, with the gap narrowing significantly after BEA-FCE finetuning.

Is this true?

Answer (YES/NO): YES